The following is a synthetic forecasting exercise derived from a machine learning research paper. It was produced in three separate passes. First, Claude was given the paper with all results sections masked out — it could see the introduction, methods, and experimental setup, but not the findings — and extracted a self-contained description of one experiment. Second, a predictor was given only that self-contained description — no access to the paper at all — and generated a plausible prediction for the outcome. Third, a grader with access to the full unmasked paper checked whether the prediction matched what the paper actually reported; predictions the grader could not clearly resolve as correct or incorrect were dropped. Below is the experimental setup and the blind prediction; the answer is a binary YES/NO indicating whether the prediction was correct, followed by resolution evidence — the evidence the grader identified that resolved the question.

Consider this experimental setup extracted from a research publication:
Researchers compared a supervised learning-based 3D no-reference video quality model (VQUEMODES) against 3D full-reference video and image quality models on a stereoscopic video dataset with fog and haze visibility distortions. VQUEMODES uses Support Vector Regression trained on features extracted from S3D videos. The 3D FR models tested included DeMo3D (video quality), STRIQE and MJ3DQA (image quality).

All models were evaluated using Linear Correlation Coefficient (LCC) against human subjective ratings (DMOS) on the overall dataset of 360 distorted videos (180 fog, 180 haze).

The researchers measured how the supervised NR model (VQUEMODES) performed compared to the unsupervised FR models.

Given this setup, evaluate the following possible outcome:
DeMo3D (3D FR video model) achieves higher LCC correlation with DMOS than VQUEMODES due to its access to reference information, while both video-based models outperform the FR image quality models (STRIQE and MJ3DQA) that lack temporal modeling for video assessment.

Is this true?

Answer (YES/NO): NO